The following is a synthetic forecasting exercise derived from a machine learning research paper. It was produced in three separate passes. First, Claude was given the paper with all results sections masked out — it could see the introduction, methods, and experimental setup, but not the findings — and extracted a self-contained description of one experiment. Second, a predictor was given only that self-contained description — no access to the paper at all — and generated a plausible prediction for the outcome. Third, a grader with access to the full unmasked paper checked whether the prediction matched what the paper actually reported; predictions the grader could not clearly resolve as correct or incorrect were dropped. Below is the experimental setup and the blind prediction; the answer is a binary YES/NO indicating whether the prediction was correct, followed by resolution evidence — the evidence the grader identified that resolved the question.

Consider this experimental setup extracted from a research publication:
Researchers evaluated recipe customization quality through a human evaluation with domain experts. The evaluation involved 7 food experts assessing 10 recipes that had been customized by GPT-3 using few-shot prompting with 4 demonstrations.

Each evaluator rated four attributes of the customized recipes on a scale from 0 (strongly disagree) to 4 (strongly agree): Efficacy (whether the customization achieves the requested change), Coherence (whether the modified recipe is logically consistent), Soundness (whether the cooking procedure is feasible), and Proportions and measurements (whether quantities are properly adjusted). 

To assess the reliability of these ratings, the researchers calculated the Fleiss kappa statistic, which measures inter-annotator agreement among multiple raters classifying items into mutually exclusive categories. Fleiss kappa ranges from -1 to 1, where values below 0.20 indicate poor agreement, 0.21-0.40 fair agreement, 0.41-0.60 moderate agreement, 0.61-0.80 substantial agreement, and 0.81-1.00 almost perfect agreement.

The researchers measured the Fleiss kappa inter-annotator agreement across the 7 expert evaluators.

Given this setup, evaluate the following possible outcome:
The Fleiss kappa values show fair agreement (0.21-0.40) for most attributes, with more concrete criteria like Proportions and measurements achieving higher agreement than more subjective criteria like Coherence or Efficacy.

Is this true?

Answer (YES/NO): NO